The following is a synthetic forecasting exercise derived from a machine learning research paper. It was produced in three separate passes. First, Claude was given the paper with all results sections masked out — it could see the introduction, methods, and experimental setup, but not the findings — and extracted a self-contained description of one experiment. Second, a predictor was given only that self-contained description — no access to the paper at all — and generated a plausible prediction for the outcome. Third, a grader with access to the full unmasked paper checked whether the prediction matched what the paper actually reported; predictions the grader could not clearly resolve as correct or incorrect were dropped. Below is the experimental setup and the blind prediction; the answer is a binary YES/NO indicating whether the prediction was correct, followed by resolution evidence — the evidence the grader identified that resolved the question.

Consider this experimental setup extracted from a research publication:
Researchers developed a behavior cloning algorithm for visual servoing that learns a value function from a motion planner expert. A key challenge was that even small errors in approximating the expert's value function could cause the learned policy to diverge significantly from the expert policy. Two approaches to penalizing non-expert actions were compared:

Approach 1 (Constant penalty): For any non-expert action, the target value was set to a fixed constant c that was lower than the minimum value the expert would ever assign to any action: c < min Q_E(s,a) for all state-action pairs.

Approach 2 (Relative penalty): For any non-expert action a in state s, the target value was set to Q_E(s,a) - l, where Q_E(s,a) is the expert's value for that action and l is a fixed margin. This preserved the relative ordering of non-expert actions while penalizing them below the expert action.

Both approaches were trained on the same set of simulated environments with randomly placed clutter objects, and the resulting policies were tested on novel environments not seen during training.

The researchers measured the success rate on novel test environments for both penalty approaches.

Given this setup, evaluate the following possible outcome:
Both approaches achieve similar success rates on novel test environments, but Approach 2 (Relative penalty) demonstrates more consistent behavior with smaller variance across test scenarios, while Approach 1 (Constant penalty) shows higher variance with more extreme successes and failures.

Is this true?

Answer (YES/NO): NO